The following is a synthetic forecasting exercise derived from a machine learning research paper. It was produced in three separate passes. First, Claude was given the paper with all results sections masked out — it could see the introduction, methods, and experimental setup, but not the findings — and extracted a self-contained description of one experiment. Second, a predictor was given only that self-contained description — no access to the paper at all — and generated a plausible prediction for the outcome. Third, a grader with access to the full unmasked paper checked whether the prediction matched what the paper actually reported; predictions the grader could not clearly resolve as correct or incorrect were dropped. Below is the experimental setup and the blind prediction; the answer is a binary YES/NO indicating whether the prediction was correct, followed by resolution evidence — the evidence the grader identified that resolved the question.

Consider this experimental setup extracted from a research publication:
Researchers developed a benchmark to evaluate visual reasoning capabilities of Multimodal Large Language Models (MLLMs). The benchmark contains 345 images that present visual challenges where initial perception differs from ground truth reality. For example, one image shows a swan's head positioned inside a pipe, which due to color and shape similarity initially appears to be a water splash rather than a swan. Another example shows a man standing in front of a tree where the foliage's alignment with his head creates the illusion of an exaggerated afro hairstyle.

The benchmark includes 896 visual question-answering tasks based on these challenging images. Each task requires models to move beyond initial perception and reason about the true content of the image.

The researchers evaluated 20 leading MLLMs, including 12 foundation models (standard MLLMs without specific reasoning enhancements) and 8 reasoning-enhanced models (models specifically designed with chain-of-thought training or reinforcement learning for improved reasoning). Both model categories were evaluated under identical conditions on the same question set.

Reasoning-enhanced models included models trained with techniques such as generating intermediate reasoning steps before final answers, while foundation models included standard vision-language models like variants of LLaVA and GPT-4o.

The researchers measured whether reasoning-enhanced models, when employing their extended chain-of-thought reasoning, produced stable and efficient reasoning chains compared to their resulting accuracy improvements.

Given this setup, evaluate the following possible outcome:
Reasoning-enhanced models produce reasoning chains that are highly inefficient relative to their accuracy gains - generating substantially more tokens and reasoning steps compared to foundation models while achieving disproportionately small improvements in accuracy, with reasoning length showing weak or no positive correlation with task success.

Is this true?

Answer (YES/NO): NO